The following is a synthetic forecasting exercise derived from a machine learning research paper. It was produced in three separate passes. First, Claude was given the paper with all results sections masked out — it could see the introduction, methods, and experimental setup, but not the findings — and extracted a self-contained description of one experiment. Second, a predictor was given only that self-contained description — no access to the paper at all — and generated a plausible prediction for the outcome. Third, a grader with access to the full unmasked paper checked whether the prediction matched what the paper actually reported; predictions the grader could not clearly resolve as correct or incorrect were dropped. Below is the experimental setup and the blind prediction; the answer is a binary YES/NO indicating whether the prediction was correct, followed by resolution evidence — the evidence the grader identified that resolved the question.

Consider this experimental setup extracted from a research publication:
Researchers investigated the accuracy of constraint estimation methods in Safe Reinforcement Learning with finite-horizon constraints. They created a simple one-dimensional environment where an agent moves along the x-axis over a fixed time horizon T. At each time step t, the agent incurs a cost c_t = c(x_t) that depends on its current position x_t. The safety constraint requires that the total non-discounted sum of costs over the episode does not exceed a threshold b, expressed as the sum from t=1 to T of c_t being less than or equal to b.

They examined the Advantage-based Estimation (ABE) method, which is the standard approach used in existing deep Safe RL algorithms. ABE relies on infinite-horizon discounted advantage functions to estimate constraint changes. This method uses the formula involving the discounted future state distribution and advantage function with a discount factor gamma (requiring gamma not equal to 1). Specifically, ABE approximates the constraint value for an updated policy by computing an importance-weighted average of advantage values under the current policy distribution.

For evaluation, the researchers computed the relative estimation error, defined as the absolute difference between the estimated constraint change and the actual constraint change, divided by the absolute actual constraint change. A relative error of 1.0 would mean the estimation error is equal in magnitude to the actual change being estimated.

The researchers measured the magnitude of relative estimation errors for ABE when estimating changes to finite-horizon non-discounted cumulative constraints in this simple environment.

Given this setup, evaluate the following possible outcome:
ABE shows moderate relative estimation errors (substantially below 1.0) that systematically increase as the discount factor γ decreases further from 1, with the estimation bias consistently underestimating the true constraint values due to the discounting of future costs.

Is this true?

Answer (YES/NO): NO